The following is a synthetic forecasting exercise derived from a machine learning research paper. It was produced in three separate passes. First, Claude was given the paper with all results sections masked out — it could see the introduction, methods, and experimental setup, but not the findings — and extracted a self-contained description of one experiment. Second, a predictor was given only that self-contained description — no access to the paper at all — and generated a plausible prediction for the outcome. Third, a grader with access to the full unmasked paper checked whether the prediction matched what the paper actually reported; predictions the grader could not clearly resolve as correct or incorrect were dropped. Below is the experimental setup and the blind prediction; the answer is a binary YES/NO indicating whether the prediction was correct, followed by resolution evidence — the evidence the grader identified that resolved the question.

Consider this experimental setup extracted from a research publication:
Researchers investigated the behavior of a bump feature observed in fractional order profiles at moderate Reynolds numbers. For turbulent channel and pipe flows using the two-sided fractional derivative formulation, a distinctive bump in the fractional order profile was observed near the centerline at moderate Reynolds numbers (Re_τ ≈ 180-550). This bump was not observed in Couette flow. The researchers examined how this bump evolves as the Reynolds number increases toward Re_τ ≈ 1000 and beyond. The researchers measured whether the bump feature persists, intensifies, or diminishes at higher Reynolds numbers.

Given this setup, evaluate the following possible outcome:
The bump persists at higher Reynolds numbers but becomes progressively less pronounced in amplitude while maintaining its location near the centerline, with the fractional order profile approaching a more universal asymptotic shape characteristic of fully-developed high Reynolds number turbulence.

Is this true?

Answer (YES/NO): YES